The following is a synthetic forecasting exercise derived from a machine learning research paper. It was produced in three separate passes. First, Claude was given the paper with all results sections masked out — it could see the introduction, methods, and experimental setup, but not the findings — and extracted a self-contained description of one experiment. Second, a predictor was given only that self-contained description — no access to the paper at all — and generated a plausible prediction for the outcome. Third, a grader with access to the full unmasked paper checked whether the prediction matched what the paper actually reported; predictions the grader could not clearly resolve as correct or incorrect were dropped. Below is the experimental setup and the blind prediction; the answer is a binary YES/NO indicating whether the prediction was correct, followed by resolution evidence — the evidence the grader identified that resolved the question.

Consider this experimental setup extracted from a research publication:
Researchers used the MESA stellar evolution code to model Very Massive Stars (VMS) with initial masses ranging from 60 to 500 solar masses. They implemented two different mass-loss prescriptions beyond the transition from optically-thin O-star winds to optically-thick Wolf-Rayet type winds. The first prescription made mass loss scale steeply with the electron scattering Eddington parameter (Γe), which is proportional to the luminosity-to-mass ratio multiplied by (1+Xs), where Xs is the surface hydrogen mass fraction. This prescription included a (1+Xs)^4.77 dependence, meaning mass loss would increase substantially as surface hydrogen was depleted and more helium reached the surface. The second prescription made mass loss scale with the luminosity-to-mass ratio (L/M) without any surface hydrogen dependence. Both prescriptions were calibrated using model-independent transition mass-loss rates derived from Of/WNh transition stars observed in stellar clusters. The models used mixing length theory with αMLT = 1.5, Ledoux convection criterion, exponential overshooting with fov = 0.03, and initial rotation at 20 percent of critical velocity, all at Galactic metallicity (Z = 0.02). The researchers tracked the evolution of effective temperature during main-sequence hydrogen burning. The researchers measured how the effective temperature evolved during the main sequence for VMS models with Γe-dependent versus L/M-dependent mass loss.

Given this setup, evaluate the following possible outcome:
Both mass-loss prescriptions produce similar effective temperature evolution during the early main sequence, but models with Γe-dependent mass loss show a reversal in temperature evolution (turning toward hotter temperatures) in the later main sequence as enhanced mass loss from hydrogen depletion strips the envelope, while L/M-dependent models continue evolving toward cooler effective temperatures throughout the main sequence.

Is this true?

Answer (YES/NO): NO